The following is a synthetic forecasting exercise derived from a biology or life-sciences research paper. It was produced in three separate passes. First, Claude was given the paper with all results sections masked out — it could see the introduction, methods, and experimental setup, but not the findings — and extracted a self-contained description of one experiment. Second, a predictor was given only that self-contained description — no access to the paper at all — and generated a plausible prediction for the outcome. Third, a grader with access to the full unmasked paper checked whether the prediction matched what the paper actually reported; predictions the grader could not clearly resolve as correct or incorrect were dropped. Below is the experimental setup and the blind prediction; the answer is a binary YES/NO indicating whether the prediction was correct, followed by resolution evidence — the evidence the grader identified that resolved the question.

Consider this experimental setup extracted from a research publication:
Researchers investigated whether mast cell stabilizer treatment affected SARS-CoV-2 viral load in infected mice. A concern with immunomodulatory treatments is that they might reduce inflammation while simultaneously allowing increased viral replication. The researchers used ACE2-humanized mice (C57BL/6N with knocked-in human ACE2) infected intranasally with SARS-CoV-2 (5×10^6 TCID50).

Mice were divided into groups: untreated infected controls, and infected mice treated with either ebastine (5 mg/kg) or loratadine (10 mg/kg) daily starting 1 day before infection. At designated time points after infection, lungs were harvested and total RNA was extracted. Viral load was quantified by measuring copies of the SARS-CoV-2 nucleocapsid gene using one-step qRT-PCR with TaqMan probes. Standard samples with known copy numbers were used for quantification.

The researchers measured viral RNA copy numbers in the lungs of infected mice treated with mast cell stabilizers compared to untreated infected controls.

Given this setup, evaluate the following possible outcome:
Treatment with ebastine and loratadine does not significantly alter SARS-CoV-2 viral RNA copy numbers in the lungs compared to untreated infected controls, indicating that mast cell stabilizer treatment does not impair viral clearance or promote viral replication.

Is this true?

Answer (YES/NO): YES